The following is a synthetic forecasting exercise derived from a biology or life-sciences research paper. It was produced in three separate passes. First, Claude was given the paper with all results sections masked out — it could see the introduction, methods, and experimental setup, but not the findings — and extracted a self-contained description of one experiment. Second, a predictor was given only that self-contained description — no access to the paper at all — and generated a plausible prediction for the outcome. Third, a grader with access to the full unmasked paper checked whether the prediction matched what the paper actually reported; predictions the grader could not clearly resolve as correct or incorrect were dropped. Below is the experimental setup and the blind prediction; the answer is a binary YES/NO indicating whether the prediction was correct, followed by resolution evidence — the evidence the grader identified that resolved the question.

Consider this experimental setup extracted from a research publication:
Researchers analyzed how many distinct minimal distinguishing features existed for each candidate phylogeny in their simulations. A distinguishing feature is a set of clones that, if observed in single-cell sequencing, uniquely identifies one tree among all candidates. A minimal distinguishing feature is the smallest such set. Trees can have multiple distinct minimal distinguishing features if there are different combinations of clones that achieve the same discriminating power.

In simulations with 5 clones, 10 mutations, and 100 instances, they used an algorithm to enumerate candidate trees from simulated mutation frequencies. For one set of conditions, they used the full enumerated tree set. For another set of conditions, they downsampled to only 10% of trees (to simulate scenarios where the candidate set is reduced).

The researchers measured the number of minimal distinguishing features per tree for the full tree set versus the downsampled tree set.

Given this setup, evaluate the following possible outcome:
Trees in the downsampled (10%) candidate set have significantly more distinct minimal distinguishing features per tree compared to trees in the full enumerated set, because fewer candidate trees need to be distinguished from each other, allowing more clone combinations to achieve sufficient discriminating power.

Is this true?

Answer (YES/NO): YES